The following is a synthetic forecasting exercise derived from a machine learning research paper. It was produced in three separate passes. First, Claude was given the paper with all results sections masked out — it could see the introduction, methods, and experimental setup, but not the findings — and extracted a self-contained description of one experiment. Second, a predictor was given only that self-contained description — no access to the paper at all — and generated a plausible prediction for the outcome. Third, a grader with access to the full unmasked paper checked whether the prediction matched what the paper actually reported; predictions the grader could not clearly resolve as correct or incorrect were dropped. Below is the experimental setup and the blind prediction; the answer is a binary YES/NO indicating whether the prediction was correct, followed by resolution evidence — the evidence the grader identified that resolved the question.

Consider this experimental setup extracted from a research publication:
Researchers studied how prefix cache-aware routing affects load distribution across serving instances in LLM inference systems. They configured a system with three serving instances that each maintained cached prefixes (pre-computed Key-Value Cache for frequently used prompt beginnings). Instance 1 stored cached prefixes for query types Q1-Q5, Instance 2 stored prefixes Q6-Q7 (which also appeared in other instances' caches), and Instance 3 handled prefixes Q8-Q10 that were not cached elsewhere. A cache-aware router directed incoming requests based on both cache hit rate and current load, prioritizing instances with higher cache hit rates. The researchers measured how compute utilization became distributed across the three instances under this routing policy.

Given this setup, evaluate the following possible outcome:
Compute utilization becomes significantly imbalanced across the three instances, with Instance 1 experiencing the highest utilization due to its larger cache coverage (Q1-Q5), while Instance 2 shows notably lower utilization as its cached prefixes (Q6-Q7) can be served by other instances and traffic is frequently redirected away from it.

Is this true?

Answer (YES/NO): YES